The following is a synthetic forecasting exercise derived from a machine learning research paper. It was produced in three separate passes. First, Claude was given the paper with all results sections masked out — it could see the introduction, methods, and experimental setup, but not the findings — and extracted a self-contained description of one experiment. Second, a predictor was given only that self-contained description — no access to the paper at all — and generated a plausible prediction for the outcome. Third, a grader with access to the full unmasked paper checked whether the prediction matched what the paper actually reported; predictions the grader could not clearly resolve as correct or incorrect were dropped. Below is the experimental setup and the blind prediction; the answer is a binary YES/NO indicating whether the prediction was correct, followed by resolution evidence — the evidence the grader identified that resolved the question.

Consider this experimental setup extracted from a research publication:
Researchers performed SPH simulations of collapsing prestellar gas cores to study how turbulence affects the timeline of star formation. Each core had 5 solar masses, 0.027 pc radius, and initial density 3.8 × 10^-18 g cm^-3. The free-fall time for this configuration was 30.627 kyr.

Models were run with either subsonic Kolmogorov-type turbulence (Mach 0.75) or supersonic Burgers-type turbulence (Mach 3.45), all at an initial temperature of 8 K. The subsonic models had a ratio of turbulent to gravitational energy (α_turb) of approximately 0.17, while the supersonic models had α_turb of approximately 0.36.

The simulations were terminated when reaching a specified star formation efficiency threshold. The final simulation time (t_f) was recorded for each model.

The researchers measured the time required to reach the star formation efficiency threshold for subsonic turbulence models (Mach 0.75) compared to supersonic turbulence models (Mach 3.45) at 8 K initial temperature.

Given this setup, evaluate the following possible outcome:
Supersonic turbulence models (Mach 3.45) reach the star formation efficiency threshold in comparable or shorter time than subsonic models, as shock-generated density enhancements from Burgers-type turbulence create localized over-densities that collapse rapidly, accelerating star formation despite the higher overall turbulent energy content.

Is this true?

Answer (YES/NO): NO